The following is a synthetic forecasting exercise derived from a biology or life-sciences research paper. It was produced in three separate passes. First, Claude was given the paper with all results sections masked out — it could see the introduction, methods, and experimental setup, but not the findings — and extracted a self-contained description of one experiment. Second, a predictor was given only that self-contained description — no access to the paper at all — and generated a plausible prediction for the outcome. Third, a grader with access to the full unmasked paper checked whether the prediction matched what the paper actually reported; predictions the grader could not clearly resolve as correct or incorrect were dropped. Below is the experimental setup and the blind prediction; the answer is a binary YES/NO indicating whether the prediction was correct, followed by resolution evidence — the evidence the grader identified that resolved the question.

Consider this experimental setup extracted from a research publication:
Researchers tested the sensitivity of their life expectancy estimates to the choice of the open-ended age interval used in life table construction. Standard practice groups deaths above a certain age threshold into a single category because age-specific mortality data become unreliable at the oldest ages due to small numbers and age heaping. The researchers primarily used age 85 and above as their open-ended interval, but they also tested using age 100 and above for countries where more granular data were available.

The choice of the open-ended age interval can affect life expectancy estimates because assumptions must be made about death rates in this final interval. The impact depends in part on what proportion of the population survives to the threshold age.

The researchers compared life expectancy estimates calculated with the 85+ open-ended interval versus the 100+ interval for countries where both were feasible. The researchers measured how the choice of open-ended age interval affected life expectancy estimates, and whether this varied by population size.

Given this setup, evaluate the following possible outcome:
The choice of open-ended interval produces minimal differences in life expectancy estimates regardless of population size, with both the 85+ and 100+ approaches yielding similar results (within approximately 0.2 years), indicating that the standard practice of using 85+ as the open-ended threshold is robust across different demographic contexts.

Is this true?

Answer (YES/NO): NO